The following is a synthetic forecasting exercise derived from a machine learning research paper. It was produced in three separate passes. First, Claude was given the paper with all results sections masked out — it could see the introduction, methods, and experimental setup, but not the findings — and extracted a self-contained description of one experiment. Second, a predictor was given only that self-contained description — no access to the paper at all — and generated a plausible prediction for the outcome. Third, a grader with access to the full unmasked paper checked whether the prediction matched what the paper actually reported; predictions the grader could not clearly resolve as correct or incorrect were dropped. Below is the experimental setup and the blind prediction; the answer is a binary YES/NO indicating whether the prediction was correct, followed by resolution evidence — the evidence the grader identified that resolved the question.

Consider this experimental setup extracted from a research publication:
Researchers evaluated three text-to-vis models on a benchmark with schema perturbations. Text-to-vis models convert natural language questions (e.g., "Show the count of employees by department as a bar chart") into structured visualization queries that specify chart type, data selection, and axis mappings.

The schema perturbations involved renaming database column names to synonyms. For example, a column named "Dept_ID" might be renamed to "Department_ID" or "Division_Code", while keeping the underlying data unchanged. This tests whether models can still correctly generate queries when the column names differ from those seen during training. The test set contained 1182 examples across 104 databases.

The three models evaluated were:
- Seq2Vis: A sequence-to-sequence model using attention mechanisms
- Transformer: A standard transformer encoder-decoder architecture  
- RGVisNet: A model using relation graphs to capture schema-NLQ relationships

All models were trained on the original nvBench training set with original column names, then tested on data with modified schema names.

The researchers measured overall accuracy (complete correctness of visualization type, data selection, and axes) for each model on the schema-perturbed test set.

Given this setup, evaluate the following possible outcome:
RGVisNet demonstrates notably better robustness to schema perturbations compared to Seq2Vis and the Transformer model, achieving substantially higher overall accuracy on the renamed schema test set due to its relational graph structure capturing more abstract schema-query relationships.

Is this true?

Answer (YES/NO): YES